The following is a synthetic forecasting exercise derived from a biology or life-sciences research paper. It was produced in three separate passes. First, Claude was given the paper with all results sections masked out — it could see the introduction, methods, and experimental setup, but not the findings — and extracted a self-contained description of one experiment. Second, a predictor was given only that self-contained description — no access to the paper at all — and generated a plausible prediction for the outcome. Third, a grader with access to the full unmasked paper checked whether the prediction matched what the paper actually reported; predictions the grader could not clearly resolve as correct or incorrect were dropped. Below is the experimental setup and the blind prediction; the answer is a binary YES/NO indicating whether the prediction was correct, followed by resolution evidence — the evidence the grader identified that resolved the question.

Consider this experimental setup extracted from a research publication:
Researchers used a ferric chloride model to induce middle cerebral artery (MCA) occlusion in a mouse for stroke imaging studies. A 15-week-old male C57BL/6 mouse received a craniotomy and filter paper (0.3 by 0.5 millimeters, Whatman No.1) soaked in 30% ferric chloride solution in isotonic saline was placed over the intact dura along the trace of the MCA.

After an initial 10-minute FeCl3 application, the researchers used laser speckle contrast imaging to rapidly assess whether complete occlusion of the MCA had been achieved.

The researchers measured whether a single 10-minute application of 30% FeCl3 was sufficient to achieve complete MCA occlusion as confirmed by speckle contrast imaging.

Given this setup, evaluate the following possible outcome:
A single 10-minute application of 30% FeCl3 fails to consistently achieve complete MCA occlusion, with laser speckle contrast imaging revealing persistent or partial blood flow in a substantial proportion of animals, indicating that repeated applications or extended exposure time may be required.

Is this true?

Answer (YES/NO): YES